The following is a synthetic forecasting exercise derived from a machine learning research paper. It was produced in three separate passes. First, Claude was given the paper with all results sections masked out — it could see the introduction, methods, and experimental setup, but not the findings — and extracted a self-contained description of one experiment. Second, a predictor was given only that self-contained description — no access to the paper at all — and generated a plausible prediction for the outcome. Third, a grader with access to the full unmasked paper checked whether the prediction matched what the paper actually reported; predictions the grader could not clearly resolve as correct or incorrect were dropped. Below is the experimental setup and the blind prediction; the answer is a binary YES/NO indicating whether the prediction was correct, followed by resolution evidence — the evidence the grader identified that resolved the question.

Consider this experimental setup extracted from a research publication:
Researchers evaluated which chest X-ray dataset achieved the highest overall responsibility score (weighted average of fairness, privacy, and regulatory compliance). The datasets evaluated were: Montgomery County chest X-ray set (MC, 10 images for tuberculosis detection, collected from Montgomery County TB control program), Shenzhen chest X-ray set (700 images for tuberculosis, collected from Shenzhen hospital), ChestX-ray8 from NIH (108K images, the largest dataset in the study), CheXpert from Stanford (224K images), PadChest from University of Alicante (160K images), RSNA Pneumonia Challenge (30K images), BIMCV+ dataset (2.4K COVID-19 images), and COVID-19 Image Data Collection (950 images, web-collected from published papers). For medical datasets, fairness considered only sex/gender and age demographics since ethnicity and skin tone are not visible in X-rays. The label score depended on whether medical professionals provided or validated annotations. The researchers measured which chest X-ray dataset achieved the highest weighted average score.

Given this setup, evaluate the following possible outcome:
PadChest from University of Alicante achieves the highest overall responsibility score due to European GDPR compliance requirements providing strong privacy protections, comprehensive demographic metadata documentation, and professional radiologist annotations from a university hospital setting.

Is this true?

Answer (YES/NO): NO